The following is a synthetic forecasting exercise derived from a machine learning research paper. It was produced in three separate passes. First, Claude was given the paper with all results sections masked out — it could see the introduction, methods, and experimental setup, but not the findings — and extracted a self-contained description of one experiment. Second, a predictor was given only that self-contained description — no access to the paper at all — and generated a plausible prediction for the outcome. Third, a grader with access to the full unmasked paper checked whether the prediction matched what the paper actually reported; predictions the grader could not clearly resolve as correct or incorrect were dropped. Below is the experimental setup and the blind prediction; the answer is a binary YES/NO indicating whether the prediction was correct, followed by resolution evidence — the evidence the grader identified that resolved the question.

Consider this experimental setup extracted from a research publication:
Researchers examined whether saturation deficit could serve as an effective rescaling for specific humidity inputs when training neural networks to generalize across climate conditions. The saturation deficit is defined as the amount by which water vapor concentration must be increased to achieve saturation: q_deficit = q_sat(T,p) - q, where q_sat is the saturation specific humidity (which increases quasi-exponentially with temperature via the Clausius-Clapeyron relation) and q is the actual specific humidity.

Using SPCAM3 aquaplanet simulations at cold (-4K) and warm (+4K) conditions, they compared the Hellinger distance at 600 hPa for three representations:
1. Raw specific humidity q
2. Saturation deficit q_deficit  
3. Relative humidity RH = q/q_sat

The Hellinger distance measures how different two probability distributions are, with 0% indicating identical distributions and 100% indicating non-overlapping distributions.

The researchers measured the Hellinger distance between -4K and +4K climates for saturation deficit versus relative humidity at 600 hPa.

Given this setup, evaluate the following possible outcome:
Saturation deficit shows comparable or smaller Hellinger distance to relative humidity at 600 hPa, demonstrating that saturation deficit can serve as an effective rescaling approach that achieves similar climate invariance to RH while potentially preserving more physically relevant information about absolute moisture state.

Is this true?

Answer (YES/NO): NO